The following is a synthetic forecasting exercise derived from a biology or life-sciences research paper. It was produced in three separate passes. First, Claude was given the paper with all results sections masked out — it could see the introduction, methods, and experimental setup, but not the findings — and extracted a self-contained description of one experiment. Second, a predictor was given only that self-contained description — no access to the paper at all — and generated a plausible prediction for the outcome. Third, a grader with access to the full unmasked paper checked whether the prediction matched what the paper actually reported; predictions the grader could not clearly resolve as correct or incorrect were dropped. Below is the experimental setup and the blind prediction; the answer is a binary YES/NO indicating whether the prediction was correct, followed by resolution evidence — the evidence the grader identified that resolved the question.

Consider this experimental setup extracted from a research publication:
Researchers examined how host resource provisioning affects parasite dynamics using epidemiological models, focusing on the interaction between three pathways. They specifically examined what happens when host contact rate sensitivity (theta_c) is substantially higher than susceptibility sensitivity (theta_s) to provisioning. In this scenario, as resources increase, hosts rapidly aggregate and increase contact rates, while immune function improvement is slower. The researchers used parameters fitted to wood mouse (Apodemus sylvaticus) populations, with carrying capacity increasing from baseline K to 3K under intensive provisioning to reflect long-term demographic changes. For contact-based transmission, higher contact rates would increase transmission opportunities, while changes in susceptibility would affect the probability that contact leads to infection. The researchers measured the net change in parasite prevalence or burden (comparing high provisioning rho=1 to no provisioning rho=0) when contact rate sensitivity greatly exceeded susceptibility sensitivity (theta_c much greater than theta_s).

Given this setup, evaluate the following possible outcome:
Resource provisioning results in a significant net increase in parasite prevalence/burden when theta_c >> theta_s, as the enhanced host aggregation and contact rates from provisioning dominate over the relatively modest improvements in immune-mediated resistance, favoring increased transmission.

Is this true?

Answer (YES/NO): YES